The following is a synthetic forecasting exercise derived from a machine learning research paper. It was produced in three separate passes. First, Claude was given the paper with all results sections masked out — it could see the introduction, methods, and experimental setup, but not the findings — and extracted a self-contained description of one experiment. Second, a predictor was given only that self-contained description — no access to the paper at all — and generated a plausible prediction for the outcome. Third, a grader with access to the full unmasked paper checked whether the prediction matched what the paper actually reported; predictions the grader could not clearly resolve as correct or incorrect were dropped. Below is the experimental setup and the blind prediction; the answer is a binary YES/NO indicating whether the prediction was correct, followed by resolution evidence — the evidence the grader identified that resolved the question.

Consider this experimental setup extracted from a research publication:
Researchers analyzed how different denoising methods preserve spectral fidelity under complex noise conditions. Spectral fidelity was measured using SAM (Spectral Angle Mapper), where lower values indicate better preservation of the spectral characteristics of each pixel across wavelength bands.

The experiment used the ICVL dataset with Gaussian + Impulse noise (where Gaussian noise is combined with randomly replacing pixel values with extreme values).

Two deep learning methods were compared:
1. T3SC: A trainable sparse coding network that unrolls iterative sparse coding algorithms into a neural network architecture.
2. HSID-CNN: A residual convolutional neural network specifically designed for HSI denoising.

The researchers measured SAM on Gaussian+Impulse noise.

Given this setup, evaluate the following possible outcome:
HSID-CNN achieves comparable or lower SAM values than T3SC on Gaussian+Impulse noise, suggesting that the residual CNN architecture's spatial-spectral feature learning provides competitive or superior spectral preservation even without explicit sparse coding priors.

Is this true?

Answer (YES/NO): YES